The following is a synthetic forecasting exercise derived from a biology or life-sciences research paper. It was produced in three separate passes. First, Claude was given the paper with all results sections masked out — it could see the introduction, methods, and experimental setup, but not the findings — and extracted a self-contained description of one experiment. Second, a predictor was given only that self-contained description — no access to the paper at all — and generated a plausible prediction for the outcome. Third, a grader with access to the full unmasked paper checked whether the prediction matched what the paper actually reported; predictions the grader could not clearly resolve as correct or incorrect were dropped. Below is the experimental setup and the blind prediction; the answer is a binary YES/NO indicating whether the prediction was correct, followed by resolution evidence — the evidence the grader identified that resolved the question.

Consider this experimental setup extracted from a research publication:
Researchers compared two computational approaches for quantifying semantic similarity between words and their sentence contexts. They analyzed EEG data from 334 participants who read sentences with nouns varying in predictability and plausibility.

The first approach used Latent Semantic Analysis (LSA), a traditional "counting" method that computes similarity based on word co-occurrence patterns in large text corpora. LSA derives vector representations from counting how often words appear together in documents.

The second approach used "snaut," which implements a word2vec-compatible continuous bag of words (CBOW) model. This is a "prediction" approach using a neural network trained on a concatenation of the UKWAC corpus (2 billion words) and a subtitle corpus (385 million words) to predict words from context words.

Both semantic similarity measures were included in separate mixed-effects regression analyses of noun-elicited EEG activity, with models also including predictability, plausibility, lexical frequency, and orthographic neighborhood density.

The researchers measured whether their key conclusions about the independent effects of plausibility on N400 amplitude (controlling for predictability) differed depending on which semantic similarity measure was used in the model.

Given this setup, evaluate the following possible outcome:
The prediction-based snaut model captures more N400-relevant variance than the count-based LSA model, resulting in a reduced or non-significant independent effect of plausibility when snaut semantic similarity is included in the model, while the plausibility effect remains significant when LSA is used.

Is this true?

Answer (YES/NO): NO